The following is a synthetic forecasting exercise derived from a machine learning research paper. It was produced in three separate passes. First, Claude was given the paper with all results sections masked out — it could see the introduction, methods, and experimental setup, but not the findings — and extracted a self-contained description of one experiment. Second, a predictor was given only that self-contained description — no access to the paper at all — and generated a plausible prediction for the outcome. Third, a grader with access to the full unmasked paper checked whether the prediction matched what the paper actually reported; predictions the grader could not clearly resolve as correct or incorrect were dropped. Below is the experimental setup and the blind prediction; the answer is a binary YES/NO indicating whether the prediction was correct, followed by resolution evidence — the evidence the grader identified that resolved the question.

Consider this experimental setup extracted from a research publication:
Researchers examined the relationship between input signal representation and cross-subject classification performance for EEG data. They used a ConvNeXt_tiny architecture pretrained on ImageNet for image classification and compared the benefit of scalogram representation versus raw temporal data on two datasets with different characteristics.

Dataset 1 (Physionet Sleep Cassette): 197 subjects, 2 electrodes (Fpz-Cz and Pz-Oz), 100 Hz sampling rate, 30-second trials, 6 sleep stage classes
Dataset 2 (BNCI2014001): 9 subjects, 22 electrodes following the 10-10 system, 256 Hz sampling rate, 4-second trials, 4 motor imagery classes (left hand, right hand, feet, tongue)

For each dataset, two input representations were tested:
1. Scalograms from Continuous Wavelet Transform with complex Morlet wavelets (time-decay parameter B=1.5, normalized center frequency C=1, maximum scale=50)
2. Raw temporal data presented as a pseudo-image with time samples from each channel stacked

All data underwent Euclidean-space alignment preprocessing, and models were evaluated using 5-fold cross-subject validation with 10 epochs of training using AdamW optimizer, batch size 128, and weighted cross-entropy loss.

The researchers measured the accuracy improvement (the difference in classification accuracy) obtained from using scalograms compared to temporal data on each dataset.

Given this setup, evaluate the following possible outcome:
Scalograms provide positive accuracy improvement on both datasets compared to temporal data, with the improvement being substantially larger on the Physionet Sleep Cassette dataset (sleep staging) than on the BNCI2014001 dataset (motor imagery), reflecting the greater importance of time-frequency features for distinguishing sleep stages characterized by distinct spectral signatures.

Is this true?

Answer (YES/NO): NO